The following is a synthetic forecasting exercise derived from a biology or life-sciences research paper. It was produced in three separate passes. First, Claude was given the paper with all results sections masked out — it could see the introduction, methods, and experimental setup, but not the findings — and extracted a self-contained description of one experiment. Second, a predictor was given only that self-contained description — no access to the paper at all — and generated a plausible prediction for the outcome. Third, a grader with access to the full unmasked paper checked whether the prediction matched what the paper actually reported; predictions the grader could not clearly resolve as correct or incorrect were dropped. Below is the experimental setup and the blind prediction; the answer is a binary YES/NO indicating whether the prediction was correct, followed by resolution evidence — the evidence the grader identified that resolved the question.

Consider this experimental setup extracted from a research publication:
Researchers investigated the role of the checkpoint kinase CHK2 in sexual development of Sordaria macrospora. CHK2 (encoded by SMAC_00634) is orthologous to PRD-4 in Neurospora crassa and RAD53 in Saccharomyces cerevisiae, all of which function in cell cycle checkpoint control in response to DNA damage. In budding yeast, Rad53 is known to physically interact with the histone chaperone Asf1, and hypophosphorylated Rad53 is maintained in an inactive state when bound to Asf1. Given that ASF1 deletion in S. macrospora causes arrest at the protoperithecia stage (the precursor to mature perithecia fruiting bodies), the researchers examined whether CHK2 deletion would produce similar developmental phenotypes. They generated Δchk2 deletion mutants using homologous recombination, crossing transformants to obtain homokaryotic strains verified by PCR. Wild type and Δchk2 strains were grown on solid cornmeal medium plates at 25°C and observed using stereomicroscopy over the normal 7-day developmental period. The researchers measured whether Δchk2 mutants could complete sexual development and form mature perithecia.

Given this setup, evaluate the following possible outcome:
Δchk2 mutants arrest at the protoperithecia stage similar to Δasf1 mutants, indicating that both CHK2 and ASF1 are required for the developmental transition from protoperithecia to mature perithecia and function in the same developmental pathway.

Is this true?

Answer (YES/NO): NO